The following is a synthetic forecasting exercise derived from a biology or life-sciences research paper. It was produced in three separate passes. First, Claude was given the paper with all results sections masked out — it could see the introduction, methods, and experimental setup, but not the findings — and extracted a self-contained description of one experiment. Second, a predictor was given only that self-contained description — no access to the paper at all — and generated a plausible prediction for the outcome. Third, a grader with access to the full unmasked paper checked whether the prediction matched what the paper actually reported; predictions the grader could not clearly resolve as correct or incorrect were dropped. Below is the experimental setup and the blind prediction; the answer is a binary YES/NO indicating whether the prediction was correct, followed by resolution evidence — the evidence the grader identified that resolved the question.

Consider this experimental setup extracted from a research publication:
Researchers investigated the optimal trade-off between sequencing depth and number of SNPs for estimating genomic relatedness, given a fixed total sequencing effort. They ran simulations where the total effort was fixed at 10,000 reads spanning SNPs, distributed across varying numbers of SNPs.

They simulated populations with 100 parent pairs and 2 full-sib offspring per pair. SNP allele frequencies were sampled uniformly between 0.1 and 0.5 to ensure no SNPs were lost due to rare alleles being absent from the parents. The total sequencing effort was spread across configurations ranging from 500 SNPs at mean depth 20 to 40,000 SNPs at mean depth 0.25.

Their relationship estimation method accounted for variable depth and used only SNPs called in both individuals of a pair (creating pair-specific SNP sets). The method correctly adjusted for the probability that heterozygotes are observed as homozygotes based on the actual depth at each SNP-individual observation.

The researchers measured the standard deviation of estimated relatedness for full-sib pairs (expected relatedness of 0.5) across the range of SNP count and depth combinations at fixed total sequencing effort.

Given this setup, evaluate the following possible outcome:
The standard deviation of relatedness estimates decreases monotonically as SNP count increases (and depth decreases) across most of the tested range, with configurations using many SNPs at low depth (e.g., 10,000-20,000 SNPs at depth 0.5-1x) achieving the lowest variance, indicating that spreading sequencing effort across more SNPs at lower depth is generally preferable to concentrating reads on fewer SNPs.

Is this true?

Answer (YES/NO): NO